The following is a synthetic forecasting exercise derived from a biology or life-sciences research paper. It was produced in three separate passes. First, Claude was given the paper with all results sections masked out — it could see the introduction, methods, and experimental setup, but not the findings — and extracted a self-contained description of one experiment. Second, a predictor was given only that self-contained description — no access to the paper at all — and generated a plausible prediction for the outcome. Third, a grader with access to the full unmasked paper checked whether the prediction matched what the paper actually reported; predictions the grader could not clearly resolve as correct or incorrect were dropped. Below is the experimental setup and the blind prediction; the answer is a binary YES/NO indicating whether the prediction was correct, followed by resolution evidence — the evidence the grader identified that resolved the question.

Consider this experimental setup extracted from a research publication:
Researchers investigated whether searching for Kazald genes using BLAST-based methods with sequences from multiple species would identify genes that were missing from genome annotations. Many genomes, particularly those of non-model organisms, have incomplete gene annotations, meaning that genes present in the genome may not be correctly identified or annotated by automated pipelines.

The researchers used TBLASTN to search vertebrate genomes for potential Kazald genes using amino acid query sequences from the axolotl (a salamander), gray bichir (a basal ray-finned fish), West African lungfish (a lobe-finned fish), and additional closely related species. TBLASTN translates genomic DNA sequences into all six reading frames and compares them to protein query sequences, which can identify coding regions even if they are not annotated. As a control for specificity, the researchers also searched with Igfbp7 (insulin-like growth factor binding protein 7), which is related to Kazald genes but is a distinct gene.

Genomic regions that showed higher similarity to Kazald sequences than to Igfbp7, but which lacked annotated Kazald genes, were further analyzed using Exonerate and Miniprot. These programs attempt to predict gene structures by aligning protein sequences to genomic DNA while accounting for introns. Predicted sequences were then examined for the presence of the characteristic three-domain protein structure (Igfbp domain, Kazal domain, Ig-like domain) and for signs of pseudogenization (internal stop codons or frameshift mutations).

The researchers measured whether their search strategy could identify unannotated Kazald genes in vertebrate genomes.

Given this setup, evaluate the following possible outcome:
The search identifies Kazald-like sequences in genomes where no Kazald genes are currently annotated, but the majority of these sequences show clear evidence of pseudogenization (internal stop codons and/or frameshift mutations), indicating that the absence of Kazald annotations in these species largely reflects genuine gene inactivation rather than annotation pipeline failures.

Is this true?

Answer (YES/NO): NO